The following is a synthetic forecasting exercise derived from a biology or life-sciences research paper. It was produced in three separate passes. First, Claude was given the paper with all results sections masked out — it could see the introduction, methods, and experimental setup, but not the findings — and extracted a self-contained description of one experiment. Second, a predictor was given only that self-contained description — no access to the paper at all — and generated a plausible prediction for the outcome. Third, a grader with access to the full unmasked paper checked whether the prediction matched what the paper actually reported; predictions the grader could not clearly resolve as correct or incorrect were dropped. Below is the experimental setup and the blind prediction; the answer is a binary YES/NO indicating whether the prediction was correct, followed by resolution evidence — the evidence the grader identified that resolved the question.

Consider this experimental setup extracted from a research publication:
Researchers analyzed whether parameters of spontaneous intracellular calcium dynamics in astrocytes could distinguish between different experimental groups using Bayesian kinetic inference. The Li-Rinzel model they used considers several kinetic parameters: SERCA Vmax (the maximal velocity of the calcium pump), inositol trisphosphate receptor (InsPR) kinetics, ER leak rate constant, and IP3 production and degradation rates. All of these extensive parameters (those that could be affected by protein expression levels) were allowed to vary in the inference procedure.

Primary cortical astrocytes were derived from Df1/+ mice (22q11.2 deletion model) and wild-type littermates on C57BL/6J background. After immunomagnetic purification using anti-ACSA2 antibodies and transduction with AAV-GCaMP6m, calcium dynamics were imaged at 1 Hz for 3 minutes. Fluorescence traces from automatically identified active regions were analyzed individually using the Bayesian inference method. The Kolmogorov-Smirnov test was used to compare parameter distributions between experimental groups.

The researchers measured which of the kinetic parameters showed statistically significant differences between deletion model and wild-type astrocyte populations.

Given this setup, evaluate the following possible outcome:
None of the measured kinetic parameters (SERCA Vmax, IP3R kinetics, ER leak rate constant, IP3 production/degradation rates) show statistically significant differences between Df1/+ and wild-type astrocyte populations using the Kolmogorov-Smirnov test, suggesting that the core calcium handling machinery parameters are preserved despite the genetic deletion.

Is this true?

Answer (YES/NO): NO